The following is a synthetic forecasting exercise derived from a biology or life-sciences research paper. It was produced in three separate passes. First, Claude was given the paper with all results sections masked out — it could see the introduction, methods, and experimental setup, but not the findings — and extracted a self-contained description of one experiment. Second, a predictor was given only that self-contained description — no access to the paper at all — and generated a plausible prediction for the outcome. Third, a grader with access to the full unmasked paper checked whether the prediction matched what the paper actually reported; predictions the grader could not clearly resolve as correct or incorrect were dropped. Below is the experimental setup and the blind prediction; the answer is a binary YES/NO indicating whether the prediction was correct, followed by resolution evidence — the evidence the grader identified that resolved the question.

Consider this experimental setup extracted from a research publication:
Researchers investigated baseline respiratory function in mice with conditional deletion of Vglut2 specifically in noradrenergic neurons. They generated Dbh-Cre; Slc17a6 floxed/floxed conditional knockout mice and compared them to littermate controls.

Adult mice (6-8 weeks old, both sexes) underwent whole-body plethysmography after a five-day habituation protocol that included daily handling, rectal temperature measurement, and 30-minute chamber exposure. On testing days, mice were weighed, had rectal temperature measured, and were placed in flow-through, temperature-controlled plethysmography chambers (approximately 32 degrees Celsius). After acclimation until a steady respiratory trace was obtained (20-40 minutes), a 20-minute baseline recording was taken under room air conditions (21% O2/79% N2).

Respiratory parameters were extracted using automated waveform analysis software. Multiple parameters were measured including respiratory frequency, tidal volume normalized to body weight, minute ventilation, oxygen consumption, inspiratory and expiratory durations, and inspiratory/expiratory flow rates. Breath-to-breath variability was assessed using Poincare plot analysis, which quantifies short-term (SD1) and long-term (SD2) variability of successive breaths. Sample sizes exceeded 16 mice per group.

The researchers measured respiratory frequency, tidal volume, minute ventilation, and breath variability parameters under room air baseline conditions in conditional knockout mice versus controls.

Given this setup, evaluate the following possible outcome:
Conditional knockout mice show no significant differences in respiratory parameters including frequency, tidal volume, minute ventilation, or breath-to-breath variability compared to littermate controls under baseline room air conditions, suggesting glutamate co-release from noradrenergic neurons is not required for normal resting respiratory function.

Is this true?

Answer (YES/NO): YES